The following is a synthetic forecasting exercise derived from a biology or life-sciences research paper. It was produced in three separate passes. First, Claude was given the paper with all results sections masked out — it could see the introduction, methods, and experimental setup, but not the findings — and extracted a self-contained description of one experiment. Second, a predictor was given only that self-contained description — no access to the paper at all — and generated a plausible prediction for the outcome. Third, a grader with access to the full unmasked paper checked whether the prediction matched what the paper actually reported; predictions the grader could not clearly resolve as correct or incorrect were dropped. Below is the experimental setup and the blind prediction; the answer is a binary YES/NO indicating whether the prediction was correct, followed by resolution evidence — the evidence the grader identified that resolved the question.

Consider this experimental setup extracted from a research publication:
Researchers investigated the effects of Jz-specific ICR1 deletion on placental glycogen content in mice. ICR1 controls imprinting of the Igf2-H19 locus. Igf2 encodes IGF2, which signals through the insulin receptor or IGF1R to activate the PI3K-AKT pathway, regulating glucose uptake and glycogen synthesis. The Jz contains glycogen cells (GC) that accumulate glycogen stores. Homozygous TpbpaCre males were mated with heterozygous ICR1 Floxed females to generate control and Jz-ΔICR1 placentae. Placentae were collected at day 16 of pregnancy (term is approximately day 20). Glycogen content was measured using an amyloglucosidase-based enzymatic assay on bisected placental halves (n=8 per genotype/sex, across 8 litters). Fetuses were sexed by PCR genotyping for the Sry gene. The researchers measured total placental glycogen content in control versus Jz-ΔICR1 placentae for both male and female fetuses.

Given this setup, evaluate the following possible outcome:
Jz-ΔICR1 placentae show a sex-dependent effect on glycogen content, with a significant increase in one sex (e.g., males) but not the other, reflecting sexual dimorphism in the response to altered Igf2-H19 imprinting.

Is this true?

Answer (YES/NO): YES